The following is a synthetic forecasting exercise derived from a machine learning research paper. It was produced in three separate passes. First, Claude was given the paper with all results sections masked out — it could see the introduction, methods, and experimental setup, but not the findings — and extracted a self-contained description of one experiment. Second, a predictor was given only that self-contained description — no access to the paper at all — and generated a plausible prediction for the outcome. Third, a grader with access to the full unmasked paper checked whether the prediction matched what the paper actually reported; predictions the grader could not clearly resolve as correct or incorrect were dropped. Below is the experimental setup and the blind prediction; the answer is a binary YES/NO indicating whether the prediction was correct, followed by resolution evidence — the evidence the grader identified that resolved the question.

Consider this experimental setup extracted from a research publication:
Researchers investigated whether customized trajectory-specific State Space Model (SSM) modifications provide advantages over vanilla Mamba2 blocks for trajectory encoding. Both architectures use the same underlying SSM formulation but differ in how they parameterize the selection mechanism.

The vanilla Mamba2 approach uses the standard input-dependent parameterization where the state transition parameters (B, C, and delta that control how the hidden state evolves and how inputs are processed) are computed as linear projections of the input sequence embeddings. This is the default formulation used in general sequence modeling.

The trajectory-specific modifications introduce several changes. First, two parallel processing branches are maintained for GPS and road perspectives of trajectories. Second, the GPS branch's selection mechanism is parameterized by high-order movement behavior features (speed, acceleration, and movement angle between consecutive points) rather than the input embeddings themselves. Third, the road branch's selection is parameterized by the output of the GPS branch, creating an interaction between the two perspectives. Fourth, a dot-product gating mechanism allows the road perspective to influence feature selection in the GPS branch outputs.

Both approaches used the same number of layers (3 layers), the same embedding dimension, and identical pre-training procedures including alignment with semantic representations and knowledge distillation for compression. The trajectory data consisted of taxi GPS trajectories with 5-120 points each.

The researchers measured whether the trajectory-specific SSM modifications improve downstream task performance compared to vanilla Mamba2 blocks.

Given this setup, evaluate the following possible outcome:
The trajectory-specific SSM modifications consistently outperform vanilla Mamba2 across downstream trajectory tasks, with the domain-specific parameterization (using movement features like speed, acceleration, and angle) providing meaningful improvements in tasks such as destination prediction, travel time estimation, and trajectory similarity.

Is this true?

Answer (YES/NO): YES